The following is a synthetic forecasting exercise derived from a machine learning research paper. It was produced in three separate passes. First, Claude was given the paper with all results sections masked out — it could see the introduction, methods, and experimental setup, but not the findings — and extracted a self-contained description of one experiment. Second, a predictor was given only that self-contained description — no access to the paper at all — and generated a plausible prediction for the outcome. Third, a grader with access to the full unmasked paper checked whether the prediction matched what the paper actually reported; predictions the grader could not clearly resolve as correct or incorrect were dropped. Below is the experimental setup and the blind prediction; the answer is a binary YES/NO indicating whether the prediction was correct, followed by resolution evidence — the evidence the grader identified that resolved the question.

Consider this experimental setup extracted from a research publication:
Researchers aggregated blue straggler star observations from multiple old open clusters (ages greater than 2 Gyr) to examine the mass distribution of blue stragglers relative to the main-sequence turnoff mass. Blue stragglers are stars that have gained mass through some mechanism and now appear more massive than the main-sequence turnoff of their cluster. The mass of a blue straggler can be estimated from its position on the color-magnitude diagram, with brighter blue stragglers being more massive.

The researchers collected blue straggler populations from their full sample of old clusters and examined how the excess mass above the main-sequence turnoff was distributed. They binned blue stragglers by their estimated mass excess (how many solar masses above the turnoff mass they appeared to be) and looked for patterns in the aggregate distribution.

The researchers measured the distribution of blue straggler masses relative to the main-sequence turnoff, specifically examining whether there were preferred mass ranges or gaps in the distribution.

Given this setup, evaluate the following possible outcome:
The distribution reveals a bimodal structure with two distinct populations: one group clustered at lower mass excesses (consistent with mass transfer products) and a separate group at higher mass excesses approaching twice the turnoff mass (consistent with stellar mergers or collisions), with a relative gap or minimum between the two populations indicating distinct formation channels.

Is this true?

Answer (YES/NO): NO